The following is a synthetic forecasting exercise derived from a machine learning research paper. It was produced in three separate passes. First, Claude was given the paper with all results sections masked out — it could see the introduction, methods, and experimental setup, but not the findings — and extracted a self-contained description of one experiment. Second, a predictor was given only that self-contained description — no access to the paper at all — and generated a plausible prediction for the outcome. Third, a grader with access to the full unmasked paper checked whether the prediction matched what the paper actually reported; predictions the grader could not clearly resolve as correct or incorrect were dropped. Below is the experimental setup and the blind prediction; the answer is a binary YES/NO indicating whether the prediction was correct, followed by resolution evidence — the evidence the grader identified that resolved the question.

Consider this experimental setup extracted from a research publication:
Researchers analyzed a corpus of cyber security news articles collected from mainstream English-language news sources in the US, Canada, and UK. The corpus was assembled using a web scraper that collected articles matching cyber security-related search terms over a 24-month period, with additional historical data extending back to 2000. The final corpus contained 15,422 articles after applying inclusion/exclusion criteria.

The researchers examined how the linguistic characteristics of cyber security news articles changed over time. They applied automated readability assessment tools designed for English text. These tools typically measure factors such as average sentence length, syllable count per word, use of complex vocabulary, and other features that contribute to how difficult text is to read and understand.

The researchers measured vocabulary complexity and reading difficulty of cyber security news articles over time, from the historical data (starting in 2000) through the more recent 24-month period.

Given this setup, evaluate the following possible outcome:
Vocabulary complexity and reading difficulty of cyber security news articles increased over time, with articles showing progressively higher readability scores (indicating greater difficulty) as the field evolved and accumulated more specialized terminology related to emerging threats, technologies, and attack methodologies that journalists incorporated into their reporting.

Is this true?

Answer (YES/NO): YES